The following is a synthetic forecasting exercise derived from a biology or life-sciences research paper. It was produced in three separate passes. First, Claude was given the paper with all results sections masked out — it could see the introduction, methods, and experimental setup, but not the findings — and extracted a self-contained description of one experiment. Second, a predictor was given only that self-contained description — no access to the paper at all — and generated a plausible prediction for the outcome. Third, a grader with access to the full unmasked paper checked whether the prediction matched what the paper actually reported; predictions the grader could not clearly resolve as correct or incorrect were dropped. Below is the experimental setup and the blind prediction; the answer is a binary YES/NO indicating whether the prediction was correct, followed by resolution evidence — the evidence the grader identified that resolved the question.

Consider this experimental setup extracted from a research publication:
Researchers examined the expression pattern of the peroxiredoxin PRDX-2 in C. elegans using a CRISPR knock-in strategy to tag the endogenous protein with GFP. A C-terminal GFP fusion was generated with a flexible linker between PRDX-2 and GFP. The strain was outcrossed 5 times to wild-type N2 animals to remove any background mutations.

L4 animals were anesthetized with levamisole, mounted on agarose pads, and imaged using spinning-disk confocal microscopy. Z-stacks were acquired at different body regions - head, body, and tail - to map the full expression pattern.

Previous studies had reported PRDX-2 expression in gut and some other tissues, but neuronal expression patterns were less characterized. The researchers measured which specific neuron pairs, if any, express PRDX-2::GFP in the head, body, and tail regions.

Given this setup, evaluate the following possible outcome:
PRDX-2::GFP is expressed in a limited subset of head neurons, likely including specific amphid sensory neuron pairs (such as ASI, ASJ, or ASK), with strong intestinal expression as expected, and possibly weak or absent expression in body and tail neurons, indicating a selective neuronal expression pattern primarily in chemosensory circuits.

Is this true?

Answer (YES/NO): NO